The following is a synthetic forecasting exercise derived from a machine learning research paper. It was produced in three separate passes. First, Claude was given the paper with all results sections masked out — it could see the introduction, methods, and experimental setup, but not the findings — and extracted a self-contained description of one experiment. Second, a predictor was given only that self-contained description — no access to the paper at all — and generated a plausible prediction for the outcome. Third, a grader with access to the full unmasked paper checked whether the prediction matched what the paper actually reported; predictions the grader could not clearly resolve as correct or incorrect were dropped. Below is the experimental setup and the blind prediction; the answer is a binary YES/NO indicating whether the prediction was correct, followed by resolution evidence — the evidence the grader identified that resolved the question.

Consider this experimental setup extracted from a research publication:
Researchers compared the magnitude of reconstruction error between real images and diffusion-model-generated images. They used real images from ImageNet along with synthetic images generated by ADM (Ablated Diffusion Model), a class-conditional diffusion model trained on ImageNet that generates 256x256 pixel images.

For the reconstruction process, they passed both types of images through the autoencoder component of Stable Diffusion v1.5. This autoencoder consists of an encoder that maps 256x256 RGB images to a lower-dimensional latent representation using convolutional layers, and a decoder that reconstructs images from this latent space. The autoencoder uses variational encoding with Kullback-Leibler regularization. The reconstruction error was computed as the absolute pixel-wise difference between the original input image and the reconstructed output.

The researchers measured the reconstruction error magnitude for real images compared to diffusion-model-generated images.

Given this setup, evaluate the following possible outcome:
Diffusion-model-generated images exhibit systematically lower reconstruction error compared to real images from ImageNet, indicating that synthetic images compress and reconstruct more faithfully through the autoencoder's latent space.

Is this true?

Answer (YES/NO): YES